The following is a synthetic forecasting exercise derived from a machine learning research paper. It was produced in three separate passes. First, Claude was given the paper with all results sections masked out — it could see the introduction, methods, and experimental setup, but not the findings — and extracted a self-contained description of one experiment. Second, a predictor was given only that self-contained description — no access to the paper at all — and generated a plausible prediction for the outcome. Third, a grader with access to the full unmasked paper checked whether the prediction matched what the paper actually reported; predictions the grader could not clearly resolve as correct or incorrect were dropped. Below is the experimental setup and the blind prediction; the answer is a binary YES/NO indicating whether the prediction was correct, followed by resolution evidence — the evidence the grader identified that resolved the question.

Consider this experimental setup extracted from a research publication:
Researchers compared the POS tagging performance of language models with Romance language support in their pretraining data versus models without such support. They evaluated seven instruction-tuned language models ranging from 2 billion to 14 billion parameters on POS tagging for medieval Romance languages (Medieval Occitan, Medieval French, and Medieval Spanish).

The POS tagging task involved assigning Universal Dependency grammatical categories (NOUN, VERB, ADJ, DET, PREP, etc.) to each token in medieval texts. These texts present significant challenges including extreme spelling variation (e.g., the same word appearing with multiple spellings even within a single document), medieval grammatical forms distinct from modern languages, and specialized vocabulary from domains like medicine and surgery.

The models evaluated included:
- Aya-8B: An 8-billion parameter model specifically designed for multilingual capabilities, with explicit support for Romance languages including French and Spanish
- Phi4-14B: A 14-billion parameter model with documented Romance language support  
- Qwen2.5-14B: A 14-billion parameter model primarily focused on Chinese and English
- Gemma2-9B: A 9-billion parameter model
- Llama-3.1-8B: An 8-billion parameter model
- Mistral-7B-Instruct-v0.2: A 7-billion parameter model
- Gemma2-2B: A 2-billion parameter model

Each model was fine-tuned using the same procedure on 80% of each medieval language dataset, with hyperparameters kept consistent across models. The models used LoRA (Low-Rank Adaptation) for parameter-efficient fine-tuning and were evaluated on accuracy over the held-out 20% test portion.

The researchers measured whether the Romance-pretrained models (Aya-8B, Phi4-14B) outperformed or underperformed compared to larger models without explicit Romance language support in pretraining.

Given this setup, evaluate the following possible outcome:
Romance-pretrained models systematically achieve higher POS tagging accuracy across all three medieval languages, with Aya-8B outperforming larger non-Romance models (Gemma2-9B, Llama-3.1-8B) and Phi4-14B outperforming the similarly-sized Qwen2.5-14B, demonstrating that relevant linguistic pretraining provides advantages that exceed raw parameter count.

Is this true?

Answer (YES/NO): YES